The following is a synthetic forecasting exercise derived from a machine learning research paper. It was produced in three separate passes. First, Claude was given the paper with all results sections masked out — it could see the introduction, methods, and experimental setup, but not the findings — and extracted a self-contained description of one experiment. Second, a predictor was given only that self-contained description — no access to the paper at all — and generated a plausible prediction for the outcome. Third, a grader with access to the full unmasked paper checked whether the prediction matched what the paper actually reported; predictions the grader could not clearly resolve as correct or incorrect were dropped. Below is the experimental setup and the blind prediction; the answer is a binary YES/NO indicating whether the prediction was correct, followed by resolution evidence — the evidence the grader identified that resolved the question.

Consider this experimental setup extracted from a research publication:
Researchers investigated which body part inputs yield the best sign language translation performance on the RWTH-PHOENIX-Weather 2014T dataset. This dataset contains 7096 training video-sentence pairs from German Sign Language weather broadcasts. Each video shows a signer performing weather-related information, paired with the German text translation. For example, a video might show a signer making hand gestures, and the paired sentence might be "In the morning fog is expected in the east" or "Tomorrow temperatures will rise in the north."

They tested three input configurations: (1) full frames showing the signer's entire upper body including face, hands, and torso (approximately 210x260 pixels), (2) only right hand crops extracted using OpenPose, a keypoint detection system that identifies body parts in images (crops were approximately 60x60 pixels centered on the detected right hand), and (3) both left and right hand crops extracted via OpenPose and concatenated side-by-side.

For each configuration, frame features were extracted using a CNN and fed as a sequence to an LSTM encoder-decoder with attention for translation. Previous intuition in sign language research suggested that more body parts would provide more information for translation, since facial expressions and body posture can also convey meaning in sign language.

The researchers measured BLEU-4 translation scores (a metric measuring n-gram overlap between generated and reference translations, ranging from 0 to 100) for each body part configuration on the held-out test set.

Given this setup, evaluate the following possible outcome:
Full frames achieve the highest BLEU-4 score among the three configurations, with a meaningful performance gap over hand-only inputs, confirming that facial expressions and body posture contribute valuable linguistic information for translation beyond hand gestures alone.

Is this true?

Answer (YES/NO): NO